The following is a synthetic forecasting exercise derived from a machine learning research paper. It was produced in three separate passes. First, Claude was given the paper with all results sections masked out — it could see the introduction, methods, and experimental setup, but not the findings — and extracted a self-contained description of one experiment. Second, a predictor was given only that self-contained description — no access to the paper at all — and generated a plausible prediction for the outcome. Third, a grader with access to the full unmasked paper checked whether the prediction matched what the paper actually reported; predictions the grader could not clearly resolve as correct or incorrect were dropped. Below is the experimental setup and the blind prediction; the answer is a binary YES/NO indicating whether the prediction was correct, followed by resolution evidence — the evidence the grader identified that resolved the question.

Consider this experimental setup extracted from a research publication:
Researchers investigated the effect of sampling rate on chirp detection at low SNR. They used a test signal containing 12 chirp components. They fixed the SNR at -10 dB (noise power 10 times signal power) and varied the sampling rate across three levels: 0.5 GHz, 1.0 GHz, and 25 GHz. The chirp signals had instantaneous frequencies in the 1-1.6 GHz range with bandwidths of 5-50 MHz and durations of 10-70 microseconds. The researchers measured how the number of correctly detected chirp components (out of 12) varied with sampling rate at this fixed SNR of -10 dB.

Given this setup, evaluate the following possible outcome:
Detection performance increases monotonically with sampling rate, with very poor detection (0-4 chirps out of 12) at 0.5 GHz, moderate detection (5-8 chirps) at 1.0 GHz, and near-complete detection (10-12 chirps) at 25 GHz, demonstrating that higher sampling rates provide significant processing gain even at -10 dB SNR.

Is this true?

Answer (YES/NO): NO